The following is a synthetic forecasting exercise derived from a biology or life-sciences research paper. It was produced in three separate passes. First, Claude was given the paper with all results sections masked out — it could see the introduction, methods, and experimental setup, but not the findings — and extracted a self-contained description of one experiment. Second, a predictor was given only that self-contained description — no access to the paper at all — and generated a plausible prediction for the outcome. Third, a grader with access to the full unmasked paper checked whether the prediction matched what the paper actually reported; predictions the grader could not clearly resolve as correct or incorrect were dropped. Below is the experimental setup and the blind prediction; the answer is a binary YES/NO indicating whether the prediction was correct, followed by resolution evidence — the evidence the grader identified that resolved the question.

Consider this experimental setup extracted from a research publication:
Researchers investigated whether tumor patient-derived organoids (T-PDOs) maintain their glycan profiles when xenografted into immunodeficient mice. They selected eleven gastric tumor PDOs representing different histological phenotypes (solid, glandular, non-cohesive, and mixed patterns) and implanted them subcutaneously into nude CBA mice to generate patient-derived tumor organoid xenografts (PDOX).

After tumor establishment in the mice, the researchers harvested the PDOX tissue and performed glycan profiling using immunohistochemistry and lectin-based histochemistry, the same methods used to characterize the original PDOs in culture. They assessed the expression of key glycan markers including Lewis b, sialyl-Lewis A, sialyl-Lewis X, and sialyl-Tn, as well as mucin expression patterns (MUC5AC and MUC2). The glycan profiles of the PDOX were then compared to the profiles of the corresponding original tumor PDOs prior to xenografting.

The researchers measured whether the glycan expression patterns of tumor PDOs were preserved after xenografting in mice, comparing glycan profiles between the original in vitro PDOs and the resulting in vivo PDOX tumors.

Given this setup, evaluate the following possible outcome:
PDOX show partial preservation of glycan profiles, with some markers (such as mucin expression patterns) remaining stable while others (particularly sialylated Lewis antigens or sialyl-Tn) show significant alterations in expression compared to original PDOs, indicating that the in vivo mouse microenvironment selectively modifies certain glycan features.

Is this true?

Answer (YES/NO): NO